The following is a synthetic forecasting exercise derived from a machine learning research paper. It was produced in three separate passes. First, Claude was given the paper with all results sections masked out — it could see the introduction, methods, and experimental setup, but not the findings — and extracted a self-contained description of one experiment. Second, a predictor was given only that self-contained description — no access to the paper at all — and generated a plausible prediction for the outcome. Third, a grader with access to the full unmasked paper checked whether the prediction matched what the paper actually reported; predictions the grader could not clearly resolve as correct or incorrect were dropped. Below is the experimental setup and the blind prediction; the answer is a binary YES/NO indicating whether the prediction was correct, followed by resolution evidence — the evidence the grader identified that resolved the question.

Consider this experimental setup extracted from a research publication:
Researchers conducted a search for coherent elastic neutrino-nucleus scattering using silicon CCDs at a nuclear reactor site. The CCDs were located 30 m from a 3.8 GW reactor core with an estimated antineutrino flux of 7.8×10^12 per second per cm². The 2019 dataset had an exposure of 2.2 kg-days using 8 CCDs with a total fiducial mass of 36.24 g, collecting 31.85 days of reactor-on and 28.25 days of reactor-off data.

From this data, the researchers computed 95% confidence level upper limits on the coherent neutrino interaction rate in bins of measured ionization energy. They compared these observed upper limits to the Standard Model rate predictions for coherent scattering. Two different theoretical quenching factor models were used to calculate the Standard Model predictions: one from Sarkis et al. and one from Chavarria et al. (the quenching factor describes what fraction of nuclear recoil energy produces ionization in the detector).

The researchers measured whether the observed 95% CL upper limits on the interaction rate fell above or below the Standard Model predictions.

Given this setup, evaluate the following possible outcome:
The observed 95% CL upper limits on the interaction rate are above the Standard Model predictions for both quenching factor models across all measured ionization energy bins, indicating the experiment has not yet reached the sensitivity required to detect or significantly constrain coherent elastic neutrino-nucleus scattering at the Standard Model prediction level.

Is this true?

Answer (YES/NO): YES